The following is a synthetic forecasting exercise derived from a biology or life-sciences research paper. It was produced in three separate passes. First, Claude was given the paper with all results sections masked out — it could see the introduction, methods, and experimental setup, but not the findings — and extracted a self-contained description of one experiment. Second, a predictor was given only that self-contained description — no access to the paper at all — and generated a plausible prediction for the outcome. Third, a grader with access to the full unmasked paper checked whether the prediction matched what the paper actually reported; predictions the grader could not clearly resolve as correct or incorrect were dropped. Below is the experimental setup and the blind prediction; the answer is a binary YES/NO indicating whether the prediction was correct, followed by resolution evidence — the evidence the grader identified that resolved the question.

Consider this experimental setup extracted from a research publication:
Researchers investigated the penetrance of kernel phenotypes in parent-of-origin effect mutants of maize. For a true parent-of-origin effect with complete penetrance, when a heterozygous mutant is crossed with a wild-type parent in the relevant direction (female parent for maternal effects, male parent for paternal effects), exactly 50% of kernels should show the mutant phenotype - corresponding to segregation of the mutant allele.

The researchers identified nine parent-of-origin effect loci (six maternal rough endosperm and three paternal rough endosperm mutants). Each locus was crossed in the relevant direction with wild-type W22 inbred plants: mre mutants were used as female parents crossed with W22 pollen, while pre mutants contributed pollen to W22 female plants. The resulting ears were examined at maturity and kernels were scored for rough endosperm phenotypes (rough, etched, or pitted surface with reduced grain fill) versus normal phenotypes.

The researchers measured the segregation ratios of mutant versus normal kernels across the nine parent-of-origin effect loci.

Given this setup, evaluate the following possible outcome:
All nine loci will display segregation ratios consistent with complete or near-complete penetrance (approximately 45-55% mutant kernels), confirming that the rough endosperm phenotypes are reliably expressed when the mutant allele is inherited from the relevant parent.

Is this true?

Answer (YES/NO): NO